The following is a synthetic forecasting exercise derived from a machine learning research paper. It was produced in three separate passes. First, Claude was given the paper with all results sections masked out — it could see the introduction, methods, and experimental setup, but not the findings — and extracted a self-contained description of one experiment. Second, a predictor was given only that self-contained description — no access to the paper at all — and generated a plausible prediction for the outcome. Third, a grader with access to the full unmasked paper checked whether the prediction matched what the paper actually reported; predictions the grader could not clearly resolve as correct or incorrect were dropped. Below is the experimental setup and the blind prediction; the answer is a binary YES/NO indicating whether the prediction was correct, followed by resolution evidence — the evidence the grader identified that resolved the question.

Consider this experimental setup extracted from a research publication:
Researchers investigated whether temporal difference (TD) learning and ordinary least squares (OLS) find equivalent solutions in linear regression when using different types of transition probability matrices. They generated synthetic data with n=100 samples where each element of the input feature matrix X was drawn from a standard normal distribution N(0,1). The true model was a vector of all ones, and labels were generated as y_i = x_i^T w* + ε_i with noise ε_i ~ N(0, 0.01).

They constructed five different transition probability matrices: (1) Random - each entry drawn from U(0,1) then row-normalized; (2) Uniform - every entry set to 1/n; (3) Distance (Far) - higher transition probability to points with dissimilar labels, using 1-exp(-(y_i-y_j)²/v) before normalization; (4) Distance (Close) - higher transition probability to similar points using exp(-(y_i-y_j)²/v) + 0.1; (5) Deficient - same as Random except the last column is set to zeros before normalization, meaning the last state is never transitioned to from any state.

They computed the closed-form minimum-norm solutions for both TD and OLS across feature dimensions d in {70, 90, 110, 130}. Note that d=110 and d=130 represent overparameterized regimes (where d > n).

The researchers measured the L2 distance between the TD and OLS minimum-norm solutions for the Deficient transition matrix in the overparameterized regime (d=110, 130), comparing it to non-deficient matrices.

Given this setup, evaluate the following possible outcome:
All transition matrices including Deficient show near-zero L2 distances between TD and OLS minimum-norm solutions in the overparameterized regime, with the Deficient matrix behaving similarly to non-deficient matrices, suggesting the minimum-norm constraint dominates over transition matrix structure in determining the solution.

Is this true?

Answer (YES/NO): NO